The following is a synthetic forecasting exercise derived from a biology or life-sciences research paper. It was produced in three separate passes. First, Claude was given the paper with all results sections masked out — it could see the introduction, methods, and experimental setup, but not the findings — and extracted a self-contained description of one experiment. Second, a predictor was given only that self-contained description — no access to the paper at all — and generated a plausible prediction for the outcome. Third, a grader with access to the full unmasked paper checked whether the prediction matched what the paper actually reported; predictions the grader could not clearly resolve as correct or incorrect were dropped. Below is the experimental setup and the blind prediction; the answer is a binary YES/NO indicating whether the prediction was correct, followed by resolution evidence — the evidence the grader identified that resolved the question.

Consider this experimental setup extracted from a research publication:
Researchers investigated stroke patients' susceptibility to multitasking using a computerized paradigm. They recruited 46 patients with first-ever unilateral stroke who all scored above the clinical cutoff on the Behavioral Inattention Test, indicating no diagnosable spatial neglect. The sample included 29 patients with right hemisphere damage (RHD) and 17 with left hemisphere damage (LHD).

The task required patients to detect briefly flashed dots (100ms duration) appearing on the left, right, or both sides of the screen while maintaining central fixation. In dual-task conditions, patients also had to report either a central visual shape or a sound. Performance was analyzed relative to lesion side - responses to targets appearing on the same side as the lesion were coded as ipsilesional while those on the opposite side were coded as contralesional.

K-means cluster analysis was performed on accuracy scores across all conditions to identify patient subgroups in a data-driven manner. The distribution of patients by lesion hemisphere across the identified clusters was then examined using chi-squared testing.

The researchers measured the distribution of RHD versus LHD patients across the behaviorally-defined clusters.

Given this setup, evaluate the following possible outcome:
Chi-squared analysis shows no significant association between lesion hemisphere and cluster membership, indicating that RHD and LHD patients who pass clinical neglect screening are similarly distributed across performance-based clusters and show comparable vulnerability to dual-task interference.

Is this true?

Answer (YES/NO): YES